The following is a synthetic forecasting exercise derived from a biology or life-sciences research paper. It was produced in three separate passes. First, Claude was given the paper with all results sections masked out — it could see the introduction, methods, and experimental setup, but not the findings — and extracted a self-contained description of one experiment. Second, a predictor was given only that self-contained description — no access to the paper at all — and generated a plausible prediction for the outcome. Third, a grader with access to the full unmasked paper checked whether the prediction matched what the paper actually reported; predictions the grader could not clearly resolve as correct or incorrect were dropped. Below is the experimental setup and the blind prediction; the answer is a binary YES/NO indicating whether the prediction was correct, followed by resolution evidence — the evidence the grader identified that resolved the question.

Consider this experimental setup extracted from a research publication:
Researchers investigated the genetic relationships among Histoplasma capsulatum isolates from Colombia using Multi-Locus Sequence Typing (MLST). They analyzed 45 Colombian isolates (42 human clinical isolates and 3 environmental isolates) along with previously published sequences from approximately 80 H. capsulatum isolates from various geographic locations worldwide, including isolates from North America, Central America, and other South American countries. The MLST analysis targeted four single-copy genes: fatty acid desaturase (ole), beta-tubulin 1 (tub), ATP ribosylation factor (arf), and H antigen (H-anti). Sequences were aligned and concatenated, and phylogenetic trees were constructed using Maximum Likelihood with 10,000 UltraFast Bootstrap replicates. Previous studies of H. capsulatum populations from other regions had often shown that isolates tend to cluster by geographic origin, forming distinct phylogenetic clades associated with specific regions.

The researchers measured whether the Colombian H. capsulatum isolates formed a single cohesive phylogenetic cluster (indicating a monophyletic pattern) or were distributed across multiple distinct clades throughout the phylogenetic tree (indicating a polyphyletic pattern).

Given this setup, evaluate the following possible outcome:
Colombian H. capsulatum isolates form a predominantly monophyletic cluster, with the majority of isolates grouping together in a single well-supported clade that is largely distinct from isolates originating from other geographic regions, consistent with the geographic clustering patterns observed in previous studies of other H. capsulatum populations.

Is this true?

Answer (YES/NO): NO